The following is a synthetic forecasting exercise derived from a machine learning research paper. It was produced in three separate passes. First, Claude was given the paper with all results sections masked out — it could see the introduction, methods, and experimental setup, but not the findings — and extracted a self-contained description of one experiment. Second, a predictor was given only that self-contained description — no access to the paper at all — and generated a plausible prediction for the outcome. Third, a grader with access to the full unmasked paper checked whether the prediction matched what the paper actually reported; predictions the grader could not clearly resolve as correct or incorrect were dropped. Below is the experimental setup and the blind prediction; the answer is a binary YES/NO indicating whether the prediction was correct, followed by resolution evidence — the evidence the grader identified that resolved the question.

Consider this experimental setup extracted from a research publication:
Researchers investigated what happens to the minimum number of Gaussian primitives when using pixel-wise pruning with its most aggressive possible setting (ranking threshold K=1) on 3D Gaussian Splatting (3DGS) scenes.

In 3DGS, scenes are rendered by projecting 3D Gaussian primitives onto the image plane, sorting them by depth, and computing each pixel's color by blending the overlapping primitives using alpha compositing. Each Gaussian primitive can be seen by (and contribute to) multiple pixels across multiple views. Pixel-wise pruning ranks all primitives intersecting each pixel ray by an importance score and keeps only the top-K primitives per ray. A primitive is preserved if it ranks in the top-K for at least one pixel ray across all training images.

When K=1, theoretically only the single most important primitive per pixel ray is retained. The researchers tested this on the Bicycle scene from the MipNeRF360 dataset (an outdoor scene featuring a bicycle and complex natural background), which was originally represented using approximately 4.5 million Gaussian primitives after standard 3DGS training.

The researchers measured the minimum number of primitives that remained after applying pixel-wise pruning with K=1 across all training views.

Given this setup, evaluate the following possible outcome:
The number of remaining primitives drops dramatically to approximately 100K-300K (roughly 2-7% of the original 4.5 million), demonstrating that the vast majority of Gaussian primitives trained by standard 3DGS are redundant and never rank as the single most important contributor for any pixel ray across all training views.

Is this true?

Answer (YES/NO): NO